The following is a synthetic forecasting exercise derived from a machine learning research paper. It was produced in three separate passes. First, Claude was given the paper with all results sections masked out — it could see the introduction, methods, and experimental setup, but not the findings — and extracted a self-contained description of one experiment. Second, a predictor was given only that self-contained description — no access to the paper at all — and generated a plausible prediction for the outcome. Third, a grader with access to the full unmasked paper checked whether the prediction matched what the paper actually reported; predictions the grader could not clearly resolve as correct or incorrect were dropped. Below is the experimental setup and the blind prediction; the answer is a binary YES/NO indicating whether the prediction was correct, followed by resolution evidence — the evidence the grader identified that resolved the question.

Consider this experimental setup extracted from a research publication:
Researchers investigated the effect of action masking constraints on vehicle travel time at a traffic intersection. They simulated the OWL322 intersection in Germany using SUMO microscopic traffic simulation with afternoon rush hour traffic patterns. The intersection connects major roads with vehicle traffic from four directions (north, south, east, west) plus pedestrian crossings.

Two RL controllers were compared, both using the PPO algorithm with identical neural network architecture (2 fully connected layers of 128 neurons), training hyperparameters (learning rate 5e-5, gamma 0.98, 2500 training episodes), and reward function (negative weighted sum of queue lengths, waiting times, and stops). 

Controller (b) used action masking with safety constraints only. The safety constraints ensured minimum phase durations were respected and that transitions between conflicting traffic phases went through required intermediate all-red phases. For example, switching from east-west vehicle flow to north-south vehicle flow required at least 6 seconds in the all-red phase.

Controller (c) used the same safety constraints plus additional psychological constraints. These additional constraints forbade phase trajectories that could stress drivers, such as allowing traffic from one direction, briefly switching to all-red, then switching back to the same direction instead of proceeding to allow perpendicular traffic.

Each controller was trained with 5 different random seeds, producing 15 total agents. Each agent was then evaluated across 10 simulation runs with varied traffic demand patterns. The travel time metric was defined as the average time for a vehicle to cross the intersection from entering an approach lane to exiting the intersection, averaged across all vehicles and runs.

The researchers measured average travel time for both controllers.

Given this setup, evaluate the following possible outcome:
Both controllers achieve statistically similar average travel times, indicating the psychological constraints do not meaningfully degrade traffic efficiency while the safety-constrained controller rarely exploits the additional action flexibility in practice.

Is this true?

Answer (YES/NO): NO